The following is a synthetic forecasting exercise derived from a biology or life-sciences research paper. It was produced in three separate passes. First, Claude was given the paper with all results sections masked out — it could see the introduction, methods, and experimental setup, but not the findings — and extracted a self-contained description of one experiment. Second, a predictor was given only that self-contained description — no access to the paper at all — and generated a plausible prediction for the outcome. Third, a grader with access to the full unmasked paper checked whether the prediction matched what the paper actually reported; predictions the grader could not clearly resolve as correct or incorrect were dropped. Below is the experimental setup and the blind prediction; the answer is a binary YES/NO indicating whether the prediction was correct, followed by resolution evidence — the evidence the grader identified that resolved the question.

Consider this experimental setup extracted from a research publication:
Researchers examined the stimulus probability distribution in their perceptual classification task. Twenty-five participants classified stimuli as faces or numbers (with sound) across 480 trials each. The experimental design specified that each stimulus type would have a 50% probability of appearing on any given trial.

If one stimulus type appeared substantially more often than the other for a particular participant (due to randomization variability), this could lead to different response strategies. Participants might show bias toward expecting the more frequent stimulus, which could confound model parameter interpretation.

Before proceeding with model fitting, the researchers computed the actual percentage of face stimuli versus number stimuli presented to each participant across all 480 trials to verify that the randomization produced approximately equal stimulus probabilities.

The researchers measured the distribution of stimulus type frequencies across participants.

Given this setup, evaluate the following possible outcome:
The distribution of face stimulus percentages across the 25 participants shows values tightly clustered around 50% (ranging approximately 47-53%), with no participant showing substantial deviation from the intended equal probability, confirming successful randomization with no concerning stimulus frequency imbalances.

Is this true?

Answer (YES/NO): YES